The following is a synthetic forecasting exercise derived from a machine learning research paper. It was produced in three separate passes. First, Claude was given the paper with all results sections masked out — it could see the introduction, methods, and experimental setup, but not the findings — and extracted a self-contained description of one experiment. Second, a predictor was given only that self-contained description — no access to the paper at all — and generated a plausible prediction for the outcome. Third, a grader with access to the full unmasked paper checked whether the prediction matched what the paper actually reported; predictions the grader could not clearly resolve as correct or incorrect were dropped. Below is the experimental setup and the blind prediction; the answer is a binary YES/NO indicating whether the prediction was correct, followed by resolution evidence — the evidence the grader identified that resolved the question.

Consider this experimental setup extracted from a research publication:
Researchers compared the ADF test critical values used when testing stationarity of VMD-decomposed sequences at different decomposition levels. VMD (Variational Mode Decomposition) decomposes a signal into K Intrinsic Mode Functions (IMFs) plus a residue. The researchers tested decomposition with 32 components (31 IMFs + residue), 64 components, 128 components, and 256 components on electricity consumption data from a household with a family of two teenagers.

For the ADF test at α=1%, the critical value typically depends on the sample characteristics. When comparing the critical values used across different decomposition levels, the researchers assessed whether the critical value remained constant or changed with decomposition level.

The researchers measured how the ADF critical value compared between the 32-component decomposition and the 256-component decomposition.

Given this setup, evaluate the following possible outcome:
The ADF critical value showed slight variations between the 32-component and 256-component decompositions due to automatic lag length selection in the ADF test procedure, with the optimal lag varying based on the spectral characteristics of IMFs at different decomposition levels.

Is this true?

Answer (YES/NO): NO